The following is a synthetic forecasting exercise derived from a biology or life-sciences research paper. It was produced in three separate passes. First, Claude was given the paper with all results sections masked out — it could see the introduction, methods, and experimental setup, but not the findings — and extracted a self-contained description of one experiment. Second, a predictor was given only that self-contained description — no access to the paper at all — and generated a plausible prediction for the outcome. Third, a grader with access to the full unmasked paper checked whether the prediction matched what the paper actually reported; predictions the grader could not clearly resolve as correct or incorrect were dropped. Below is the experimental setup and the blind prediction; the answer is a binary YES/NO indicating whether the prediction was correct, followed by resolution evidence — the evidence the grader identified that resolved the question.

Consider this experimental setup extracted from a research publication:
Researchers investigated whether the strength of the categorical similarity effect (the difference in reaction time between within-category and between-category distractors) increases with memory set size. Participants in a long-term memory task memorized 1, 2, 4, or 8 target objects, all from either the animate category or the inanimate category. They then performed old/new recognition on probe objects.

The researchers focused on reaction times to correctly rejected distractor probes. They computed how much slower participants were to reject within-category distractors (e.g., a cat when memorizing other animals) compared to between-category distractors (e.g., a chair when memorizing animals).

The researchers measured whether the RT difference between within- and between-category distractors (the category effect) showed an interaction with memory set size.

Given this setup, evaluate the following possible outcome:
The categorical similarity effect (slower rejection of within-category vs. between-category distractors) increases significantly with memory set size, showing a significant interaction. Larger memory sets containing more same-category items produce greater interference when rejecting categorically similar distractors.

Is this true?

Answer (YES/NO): YES